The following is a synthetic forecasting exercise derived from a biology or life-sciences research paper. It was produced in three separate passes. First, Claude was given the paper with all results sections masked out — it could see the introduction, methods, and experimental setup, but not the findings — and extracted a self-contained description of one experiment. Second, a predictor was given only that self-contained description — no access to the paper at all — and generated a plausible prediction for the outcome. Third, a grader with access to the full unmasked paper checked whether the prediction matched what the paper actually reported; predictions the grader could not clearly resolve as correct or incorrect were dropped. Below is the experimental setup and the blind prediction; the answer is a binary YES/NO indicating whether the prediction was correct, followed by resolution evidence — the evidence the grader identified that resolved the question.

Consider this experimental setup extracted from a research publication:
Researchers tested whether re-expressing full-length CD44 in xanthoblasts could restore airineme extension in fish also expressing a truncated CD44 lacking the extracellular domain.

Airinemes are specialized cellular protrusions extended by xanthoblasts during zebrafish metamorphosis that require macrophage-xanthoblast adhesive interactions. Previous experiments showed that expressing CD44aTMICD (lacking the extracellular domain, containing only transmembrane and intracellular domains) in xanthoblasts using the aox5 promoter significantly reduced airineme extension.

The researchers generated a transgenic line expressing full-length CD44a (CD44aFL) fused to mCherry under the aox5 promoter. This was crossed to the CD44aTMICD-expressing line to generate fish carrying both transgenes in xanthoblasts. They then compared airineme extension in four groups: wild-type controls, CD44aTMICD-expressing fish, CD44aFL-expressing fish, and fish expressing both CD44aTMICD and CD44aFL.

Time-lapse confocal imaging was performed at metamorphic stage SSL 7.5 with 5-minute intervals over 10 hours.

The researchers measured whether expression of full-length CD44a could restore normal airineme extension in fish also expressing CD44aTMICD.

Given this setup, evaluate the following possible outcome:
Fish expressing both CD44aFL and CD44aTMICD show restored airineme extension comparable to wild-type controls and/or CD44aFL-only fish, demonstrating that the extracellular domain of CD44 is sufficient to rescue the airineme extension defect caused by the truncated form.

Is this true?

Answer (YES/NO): YES